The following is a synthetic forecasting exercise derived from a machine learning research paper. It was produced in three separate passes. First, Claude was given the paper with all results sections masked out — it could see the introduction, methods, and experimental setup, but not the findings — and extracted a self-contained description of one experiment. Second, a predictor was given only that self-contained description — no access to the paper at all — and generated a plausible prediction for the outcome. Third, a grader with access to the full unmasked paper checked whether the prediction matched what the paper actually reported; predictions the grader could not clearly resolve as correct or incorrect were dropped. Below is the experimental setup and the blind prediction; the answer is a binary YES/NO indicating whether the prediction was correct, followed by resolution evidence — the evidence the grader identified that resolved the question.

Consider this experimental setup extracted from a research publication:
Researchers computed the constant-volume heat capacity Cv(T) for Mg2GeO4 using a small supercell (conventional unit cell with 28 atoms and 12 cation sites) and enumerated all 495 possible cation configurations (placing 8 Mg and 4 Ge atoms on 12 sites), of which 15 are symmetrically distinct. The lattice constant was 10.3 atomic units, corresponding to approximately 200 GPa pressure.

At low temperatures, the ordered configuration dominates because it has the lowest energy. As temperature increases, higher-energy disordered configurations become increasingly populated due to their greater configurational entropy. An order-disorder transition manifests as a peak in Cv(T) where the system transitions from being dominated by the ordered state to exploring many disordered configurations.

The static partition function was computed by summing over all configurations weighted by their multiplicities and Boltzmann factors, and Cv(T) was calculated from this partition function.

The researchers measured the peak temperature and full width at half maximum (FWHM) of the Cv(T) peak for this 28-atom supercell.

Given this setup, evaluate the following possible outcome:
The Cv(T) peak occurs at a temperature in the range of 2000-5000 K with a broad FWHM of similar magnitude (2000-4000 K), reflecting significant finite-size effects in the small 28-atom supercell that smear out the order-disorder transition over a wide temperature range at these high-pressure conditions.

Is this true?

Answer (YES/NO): YES